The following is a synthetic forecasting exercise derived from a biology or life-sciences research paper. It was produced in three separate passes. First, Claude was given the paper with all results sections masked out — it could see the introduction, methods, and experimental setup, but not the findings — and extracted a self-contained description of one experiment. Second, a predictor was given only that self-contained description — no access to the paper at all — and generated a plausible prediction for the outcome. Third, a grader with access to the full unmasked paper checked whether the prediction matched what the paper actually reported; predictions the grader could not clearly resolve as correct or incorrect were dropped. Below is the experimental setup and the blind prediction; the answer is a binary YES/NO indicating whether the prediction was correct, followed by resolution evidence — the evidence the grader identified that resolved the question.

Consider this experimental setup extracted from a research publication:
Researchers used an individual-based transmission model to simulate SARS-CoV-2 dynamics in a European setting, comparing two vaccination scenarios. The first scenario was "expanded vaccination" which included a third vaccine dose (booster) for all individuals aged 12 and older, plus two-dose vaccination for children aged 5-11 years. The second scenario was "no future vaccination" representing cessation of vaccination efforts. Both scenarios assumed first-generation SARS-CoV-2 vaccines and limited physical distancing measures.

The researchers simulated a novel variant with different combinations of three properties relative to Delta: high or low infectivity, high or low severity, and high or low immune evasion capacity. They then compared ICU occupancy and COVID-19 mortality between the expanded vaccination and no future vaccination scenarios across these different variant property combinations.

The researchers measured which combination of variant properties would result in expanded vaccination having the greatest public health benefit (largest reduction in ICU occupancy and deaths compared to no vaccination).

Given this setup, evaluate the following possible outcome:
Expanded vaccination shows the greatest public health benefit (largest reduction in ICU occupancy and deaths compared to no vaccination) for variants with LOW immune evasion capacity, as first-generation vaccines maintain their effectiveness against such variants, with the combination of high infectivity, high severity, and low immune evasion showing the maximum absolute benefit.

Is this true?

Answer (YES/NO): YES